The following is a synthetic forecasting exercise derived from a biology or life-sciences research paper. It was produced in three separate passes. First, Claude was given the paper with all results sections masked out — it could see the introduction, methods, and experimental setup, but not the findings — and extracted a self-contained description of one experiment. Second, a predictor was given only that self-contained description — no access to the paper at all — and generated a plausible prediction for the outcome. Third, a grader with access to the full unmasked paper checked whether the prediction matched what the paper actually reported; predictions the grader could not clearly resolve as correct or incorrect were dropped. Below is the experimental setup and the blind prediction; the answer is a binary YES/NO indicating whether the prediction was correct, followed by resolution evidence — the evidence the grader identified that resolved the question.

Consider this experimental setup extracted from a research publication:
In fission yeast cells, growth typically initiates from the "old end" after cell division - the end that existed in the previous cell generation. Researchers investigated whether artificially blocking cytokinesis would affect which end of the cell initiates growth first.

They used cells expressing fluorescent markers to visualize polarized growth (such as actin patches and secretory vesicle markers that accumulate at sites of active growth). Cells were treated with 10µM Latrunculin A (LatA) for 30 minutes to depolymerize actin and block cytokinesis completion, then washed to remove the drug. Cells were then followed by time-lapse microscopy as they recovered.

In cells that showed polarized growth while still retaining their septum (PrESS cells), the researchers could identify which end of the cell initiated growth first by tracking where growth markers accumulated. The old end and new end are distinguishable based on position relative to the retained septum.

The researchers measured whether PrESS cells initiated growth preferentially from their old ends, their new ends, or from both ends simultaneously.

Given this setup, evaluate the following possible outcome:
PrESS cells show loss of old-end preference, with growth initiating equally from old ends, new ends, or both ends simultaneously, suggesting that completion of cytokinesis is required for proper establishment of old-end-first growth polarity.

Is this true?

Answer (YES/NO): NO